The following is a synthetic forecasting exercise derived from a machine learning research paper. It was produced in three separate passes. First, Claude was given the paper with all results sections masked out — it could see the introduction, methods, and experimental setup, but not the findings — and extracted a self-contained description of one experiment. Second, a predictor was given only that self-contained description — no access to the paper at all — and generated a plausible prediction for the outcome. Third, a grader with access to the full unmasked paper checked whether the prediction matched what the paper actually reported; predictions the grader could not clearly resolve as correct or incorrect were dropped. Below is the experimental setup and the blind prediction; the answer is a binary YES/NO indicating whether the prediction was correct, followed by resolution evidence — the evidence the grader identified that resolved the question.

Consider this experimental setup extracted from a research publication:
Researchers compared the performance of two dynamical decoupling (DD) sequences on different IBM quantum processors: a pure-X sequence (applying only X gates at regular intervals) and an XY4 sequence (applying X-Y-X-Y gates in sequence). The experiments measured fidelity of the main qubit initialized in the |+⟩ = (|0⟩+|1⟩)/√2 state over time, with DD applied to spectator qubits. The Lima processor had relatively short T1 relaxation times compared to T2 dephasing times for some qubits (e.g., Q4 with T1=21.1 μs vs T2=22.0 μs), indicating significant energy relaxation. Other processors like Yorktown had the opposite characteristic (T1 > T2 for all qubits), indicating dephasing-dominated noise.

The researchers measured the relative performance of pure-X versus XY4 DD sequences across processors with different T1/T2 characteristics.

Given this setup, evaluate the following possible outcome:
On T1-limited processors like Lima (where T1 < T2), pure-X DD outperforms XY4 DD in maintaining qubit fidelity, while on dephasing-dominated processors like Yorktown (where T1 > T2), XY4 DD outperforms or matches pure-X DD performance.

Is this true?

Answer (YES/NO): NO